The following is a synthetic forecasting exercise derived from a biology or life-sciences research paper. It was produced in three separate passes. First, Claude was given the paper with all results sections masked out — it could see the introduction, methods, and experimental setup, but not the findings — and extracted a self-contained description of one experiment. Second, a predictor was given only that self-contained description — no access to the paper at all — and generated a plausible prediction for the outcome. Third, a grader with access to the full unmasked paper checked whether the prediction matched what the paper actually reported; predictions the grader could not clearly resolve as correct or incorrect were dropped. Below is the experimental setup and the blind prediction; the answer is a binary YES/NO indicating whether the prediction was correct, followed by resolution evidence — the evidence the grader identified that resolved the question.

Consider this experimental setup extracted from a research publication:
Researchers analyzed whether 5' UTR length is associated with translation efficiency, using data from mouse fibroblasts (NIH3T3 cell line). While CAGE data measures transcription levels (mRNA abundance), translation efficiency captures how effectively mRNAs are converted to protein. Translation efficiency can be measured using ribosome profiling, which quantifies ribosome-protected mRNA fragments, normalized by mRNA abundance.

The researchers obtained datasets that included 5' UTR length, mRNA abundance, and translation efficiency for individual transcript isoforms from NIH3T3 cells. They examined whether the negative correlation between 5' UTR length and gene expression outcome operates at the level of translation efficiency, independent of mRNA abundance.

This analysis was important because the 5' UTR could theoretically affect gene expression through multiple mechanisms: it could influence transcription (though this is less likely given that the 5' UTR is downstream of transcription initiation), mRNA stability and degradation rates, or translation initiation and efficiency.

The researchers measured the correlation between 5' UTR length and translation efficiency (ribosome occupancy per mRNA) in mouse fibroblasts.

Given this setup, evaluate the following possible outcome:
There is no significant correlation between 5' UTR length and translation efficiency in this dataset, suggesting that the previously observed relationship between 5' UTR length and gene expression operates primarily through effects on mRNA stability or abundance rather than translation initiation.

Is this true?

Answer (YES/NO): NO